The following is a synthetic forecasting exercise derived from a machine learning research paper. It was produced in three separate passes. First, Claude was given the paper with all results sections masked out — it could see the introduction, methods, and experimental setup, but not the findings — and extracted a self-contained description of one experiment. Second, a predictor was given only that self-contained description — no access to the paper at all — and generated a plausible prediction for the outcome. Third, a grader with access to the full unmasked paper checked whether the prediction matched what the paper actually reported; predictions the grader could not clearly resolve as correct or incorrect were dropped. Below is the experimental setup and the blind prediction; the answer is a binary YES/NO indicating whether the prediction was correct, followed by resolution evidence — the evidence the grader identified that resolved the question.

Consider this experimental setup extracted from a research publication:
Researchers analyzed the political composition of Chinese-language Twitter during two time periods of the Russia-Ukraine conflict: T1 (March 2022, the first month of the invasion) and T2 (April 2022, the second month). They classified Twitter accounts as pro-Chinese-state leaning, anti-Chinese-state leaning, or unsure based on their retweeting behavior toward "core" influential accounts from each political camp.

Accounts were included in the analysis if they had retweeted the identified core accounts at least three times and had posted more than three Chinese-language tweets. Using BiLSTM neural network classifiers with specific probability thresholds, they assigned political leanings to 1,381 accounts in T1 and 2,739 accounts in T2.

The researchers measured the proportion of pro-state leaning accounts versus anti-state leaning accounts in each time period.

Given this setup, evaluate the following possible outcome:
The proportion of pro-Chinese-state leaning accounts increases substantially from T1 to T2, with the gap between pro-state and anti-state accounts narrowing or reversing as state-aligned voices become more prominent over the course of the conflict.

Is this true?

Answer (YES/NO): NO